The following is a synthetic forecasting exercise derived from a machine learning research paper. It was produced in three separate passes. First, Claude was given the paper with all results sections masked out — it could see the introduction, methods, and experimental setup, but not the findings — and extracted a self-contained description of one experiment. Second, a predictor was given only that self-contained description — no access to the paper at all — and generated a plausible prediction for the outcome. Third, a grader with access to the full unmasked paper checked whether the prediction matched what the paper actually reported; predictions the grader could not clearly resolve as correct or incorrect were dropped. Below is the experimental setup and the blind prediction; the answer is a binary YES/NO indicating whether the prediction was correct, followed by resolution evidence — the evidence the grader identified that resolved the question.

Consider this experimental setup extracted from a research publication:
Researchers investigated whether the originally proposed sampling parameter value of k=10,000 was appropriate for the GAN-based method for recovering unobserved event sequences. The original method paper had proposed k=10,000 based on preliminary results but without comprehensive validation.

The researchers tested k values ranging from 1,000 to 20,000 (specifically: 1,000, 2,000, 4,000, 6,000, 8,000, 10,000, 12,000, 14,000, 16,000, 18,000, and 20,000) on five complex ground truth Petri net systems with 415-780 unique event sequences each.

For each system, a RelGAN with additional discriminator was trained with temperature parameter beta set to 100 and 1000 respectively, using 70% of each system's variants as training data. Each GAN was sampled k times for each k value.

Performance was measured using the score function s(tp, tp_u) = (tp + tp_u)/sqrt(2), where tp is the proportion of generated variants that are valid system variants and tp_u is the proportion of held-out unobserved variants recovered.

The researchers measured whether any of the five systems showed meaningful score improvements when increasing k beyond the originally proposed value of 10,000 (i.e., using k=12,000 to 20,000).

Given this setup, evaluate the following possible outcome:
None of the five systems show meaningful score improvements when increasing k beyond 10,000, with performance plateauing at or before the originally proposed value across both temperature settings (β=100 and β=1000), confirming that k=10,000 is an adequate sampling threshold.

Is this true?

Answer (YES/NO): NO